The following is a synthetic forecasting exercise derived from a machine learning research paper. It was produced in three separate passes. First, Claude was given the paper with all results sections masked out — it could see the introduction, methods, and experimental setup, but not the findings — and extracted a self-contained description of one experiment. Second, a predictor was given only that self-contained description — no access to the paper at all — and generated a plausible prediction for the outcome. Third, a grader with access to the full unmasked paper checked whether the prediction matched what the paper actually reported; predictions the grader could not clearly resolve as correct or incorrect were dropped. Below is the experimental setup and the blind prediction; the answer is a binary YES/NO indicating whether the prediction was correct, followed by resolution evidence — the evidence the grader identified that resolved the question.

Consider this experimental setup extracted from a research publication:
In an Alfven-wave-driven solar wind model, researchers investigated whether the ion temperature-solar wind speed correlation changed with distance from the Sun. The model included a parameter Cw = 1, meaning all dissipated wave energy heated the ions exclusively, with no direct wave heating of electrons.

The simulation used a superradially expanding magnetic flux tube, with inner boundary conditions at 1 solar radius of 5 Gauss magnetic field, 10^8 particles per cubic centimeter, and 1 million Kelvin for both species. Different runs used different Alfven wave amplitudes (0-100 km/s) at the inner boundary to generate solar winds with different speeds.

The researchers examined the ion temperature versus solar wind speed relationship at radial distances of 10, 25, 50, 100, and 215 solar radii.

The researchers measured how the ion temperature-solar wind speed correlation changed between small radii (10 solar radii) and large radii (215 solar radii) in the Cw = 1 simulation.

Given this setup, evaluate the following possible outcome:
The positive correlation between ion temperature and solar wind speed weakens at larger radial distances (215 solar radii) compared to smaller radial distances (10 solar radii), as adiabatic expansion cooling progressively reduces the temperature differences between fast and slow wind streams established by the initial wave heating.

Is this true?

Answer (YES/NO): NO